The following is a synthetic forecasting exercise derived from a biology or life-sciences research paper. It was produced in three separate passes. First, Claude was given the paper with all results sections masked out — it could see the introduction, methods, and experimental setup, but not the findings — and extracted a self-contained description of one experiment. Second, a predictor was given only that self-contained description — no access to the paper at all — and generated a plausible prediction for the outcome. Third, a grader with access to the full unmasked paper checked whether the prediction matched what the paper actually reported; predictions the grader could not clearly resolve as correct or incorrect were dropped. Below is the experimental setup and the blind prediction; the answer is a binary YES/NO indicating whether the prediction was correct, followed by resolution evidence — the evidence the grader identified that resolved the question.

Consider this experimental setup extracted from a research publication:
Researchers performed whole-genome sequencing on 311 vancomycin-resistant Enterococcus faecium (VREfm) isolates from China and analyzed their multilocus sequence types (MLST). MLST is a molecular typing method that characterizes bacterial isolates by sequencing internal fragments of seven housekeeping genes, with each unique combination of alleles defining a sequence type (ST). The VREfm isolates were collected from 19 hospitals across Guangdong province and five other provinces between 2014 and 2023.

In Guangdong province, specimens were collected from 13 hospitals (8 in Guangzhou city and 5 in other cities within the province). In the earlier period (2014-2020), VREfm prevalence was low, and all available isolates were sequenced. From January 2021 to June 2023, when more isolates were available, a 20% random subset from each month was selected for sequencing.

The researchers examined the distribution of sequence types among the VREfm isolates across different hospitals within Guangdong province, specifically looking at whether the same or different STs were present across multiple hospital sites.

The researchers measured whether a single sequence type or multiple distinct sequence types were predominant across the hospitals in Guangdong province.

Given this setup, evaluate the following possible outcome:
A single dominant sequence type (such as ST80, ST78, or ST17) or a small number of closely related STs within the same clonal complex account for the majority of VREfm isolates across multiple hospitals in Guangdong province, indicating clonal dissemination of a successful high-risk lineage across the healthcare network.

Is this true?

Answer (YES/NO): YES